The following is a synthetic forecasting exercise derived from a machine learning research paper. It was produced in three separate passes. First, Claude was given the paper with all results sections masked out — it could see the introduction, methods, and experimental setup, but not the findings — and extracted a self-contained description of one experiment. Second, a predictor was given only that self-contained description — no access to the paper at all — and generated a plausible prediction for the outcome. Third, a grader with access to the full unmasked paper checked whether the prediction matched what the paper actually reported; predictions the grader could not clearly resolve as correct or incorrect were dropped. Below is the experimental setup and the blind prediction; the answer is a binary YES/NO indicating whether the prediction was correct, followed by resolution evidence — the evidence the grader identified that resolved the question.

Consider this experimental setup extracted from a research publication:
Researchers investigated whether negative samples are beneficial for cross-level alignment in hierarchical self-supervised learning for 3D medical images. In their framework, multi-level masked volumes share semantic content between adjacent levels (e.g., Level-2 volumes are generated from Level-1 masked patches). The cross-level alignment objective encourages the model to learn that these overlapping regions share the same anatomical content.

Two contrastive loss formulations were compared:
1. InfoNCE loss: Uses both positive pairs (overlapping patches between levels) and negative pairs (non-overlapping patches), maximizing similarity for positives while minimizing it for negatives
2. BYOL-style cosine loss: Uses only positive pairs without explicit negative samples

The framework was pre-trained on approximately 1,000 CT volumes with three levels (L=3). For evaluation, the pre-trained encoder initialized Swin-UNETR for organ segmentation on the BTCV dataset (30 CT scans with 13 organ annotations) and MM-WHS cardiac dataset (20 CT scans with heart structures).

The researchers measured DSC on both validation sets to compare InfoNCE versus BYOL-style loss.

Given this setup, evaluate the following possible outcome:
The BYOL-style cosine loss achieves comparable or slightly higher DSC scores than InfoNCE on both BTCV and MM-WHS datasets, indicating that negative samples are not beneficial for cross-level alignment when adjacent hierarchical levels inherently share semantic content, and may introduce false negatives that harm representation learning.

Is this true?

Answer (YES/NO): NO